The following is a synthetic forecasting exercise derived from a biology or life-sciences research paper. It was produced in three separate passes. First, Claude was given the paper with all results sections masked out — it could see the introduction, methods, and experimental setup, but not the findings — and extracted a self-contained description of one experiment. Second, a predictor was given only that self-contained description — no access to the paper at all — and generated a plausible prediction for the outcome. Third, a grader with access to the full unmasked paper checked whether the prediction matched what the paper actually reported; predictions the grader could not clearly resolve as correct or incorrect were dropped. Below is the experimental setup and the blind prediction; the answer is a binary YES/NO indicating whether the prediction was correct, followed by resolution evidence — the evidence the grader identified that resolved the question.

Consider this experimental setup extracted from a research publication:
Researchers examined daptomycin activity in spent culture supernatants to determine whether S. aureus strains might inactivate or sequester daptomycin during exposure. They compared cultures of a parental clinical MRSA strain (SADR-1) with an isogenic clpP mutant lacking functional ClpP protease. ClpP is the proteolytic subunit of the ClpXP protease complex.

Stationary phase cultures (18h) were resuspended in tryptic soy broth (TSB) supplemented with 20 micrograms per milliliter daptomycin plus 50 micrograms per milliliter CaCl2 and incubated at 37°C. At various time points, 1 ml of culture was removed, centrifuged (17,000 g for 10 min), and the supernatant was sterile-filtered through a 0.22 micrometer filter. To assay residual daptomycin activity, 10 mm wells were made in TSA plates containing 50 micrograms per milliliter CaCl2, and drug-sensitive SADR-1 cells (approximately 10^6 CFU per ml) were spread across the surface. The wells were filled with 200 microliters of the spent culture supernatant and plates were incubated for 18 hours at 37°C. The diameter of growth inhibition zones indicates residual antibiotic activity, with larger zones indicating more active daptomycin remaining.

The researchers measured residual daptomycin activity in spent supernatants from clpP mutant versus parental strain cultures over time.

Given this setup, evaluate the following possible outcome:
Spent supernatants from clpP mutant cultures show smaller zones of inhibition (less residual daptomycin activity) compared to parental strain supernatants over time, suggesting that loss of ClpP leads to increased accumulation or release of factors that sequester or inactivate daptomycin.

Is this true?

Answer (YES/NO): YES